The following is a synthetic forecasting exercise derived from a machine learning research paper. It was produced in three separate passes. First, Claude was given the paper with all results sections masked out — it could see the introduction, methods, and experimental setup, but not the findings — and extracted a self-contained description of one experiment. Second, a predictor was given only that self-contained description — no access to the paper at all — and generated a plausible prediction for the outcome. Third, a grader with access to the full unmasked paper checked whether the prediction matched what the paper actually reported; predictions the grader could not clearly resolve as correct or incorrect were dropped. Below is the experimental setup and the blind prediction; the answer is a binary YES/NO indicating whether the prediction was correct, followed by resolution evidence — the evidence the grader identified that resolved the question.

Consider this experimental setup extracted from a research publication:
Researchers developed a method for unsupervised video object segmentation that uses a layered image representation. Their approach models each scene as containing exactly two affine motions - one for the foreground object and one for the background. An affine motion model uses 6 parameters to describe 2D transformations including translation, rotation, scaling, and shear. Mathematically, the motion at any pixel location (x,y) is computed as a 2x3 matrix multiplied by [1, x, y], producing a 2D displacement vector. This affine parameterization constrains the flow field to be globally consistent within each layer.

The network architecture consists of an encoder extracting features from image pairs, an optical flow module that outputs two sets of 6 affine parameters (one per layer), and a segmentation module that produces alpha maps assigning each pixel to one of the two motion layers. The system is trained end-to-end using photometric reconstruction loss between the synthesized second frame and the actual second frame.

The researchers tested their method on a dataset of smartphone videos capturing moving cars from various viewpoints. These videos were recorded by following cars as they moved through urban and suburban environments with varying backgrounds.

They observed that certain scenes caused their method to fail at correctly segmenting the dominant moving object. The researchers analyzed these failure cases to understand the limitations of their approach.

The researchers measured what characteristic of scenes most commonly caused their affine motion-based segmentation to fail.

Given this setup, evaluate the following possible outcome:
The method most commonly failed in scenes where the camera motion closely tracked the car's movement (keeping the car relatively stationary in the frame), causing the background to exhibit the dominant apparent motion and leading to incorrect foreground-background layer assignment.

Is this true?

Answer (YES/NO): NO